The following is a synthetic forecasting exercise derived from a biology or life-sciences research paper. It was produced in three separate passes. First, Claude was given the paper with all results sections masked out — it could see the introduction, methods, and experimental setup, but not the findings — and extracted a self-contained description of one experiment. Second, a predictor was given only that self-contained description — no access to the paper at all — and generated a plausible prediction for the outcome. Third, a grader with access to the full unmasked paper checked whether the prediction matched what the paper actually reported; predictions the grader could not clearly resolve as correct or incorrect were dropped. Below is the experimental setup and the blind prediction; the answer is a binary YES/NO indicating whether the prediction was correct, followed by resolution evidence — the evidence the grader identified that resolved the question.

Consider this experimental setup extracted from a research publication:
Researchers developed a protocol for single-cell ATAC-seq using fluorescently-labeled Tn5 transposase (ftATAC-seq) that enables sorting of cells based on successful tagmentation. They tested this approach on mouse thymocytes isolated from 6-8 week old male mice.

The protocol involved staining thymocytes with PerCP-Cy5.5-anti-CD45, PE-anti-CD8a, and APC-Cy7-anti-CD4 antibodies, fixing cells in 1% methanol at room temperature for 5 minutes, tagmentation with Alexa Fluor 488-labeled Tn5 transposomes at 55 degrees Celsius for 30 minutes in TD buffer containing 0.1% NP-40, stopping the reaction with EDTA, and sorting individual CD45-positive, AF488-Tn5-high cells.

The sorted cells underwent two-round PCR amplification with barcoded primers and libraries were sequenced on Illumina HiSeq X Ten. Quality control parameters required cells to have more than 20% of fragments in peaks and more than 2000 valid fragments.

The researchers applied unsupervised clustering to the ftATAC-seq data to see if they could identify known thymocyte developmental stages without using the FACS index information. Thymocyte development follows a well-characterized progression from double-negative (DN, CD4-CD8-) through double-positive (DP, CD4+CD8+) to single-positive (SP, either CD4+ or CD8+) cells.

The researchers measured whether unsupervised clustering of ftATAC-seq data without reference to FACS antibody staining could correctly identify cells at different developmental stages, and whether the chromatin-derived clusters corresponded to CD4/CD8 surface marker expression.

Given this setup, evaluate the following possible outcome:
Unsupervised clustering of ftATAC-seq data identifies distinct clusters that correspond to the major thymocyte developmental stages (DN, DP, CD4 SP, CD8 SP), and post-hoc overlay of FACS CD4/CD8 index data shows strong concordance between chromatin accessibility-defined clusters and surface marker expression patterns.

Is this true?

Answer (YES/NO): YES